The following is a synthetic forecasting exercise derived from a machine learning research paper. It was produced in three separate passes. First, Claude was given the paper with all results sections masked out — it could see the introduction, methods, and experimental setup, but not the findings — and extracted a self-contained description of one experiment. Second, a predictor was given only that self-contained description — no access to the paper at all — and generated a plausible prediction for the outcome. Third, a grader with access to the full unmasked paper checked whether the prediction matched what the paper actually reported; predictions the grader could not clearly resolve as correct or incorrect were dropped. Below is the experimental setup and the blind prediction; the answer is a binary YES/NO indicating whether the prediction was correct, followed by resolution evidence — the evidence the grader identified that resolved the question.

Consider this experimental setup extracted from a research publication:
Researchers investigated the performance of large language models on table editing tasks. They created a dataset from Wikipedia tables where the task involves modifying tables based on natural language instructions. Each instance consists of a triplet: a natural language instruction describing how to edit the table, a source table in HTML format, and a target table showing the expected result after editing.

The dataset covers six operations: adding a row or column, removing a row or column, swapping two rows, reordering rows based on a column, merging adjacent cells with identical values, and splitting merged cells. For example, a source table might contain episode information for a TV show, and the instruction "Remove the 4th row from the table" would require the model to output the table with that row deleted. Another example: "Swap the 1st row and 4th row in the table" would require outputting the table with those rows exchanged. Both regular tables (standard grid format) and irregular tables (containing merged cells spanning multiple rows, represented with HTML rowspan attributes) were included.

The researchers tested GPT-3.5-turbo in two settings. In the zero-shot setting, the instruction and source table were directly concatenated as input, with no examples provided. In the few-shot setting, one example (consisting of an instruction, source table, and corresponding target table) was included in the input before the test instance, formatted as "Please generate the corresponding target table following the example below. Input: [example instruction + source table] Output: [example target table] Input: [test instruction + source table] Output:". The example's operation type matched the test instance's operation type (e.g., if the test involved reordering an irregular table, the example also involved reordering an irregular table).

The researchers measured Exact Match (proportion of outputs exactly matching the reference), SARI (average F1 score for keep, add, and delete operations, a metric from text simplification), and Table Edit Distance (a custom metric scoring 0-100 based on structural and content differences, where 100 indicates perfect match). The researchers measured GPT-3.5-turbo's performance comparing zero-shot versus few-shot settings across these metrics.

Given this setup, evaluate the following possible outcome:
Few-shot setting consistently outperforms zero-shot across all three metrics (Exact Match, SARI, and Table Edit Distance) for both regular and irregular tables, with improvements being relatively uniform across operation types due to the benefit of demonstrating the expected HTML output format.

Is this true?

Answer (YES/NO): NO